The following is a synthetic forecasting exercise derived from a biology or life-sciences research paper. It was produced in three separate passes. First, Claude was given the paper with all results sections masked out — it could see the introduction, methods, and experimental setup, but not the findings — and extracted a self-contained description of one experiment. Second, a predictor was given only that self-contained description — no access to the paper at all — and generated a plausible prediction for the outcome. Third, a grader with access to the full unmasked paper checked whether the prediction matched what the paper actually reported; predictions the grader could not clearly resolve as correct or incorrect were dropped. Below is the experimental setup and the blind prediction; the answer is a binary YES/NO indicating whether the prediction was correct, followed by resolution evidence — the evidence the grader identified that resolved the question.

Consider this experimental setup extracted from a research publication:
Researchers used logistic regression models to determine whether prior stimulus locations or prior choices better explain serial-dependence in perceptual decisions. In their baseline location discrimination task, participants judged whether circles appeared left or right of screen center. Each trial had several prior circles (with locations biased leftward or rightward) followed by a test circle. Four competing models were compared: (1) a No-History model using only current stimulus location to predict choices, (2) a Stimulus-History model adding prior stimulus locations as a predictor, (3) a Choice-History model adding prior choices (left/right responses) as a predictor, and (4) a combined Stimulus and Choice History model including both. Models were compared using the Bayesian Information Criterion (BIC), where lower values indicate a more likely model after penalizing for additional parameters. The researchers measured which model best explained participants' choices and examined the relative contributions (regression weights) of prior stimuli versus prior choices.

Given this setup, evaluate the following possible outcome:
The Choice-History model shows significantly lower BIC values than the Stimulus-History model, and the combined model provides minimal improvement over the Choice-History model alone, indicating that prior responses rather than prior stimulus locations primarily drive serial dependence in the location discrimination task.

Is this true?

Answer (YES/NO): YES